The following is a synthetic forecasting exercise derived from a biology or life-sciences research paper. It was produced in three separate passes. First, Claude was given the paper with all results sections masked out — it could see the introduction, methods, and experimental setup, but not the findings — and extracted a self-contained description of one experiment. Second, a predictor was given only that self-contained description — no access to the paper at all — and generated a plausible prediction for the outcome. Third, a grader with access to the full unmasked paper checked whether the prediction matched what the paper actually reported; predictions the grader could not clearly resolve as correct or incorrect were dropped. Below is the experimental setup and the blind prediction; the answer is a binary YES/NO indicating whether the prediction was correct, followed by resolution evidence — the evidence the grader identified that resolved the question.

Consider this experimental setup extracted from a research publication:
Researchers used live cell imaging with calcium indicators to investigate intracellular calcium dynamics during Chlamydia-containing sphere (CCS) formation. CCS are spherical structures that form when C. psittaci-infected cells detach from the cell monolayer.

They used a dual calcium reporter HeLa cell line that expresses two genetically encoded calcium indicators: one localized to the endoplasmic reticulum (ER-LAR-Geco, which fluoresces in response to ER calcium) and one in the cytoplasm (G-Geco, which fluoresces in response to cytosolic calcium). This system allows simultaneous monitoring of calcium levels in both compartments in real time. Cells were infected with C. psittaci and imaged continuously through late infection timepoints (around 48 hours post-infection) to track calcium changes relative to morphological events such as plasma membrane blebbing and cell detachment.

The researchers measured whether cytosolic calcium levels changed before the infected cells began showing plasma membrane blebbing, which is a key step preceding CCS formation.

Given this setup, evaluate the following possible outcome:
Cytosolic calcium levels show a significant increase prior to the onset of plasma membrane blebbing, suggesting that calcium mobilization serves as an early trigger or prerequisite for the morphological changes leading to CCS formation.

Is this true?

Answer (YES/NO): YES